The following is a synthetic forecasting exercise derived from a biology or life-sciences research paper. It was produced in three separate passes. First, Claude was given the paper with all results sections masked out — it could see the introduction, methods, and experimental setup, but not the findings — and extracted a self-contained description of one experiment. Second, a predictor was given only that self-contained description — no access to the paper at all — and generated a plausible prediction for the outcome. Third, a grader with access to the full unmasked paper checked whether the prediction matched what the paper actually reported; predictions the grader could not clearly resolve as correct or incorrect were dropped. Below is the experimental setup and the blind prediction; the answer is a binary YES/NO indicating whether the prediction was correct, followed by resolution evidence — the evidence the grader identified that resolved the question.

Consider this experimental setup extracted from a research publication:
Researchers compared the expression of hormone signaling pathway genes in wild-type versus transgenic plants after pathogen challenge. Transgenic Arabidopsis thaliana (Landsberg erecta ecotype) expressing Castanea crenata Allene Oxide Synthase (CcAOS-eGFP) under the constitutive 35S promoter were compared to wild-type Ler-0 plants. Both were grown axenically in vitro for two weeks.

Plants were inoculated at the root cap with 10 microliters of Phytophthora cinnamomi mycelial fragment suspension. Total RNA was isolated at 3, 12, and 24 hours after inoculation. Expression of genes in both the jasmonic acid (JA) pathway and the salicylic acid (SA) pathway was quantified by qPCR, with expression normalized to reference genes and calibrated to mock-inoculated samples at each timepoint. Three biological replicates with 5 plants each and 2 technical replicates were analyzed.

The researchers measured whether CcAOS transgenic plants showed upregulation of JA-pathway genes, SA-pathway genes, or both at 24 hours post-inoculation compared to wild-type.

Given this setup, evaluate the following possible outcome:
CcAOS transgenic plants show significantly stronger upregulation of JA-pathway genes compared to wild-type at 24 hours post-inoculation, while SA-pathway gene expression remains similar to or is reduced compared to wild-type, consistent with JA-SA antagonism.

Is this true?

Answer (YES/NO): NO